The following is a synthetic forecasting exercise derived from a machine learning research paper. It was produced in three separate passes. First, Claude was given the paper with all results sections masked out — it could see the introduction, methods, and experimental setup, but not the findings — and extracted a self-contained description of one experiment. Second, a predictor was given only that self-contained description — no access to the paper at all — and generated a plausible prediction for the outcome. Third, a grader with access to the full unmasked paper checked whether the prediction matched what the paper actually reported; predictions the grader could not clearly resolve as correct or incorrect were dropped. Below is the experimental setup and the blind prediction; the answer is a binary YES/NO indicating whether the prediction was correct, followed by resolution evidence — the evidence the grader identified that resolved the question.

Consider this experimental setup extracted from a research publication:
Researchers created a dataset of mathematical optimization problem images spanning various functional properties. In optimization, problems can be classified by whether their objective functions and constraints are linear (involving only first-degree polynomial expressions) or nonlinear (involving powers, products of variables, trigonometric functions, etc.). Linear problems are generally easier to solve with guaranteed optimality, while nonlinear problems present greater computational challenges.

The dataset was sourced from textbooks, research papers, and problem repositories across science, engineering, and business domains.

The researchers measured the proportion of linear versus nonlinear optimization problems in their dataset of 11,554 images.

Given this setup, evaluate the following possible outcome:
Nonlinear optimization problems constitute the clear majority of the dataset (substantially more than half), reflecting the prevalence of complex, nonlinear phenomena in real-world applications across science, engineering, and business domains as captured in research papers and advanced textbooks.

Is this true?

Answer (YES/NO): YES